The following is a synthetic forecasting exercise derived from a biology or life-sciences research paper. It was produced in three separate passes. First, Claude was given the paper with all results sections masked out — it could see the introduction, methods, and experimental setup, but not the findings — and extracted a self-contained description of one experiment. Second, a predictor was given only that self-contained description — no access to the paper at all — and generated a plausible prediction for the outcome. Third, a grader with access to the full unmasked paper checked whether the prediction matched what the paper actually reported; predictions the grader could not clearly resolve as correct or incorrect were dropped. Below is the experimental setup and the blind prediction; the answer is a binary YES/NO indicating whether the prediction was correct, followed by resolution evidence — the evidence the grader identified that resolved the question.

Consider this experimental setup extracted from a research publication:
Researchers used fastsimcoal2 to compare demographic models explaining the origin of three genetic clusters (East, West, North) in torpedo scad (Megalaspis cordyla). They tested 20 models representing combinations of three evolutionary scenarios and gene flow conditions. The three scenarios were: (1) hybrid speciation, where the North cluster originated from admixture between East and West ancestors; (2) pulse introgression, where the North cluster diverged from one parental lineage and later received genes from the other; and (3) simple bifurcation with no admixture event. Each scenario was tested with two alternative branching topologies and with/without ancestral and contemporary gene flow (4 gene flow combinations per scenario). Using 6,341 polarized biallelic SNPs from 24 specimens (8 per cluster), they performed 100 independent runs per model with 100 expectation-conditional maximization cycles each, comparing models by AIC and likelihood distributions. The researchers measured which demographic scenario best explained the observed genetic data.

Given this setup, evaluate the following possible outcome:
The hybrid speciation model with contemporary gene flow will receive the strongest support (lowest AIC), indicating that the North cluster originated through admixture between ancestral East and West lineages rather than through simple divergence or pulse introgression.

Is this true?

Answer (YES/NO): YES